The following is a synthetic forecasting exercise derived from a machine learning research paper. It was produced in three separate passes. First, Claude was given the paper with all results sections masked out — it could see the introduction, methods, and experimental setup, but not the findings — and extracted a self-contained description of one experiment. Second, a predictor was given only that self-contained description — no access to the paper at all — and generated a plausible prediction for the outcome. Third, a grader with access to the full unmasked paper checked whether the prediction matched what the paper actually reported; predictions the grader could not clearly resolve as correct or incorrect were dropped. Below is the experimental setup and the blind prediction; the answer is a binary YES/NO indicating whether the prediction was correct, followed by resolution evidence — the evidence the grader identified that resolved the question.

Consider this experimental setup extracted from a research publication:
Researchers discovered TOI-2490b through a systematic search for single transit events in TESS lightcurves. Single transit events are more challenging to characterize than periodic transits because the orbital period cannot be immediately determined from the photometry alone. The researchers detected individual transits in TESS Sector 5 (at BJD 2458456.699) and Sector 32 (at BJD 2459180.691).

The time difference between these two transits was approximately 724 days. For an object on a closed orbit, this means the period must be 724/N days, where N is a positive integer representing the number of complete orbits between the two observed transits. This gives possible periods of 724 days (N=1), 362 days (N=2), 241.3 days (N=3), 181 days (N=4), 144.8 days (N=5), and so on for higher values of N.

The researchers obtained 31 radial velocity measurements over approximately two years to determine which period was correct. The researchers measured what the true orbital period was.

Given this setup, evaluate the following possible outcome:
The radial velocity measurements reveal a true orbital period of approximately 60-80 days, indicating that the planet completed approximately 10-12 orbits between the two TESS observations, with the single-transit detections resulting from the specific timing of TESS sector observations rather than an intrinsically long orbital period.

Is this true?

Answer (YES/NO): YES